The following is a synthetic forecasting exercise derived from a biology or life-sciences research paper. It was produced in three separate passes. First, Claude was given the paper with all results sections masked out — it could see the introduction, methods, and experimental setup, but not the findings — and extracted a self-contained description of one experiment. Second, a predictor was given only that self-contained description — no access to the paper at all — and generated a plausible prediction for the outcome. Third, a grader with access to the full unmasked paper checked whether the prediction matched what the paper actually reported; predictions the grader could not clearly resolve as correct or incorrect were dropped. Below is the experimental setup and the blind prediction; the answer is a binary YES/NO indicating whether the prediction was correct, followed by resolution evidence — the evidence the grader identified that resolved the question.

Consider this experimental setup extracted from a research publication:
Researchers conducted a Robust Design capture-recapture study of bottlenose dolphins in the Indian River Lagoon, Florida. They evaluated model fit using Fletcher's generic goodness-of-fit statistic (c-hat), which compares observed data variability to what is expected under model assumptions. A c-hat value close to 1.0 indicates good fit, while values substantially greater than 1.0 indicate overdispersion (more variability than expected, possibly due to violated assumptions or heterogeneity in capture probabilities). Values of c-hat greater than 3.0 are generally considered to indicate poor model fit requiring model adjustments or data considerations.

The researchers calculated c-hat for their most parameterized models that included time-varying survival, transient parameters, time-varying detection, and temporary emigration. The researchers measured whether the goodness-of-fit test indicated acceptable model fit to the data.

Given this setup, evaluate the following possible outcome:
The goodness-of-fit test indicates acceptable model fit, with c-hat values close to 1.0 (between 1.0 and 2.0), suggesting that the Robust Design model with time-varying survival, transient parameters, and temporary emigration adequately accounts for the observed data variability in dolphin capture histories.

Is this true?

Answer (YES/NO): YES